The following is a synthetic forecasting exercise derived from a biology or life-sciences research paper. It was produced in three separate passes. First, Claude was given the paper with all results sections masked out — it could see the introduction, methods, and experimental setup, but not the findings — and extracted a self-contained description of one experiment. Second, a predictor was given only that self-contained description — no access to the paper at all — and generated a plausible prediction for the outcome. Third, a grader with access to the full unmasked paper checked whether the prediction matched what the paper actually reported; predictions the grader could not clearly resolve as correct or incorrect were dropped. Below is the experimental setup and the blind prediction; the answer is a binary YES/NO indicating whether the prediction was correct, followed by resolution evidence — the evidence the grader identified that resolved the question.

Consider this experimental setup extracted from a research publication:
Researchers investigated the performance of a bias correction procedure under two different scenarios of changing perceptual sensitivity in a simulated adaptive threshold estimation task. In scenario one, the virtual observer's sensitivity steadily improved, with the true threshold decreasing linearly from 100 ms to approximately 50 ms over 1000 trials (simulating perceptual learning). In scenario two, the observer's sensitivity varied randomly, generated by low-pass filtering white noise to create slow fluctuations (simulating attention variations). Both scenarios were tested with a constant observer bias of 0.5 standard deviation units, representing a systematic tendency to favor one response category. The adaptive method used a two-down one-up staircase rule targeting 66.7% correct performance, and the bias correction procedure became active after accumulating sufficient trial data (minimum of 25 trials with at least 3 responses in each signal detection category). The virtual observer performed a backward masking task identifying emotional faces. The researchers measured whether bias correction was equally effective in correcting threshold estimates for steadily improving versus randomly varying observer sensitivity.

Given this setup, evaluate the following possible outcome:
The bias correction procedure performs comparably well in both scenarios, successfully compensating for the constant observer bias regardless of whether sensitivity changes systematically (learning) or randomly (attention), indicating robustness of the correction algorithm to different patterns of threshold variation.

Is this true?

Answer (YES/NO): NO